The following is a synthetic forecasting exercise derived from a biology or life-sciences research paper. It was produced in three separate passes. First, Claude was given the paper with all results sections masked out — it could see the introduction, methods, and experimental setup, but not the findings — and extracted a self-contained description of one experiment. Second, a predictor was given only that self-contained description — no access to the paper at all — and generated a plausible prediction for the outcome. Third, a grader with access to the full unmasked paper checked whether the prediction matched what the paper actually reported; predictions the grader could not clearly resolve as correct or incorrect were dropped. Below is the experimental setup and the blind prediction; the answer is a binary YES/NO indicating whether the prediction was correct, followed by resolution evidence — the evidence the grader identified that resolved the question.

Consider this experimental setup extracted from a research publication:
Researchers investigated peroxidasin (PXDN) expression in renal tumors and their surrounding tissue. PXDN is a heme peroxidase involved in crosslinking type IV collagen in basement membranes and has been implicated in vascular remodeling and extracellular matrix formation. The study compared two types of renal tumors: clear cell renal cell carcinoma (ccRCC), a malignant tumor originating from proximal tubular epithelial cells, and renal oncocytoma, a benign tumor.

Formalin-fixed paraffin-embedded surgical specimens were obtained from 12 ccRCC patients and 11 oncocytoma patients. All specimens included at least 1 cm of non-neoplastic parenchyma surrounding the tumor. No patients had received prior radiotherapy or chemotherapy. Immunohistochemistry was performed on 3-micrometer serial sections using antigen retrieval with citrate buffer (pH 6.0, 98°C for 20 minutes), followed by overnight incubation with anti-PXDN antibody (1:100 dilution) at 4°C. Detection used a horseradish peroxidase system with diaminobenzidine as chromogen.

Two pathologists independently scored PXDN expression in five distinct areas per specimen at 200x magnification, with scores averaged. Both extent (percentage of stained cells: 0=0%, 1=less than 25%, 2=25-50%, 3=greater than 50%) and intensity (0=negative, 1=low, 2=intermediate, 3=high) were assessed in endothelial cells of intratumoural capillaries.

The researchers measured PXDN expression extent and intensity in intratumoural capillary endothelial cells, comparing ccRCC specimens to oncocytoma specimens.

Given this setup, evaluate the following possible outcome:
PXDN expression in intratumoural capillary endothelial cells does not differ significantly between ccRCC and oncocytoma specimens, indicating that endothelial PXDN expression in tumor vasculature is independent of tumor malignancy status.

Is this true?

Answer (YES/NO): NO